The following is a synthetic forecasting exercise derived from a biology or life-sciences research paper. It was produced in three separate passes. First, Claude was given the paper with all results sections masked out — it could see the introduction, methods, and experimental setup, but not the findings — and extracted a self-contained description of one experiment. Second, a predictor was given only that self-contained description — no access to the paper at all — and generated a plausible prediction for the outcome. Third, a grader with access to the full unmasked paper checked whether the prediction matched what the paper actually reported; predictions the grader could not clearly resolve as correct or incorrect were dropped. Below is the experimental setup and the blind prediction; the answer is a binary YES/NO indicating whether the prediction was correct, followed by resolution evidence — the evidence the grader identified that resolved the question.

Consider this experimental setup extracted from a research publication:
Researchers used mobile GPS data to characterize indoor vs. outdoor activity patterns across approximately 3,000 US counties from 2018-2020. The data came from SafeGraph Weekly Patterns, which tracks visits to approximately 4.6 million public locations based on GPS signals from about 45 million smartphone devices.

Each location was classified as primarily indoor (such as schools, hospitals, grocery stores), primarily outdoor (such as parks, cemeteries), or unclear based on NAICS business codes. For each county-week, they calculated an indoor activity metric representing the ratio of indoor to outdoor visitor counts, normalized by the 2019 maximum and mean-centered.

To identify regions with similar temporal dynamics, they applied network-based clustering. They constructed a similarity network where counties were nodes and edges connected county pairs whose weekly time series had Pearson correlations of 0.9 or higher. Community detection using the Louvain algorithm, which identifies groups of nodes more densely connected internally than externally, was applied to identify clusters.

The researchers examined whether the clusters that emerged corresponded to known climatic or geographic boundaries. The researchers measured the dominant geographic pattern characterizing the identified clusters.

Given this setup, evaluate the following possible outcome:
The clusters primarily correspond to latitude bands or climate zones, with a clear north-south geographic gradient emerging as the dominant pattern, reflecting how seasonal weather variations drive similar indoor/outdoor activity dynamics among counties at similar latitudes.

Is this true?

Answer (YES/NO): YES